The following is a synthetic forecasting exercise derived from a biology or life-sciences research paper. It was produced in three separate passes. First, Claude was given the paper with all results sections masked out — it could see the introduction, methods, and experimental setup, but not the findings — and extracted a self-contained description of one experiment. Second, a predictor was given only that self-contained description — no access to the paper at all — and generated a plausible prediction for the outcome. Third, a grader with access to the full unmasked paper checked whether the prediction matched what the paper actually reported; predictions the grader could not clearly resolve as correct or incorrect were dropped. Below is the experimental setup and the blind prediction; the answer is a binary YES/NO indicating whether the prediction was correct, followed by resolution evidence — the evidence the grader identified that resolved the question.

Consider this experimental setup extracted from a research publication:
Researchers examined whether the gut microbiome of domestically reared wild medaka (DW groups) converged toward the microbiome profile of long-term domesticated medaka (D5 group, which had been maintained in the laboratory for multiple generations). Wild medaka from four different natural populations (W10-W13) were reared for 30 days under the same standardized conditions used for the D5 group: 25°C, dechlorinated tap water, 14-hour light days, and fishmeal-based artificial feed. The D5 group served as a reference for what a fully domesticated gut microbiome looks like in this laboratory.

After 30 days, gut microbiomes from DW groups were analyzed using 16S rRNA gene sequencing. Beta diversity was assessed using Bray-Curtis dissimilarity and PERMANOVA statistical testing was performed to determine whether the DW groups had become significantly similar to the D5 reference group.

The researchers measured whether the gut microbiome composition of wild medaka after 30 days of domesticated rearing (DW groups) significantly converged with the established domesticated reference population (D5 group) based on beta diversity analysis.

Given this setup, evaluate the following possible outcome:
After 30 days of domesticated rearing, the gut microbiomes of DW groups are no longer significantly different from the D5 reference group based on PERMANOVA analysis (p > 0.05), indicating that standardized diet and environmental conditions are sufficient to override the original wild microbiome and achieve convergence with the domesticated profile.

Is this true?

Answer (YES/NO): NO